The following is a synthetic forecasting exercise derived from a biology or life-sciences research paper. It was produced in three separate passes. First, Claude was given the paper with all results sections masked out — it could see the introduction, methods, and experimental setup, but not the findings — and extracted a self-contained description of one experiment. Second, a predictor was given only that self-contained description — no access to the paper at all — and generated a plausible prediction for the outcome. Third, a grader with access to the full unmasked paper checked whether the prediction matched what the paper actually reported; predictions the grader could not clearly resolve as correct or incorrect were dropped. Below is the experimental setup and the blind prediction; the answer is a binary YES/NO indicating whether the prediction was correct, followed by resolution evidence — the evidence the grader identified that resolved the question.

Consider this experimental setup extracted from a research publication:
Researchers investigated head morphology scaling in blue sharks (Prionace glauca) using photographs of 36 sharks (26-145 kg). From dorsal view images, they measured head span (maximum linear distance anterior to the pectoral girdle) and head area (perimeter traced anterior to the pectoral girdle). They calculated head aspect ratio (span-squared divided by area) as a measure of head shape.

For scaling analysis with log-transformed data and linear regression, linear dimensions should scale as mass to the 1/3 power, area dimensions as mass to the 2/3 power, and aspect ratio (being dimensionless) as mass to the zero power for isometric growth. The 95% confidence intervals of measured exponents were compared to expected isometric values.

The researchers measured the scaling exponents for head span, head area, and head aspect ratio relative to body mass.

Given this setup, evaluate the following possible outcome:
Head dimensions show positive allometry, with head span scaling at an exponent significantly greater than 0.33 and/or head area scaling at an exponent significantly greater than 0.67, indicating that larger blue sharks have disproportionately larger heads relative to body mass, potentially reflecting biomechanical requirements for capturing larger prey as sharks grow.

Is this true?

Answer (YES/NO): NO